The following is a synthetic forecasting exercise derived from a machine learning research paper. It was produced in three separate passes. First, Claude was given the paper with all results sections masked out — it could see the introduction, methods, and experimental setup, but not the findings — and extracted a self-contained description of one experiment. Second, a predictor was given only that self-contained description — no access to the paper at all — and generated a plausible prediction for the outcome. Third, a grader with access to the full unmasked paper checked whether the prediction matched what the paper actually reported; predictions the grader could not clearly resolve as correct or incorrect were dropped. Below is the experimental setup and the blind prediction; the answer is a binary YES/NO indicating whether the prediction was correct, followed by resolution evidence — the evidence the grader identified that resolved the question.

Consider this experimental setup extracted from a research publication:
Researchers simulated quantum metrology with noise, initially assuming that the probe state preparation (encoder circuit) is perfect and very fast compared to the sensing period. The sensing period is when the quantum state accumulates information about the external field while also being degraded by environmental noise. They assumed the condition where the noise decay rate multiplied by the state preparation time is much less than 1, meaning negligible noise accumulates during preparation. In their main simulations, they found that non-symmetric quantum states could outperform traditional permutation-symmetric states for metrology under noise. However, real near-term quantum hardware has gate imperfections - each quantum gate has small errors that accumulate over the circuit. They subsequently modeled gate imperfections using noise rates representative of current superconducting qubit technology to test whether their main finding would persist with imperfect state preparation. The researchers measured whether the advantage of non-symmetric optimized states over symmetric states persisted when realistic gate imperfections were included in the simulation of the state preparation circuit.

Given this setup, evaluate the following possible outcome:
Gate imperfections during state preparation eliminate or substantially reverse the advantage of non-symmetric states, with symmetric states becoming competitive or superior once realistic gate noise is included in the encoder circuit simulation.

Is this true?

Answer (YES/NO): NO